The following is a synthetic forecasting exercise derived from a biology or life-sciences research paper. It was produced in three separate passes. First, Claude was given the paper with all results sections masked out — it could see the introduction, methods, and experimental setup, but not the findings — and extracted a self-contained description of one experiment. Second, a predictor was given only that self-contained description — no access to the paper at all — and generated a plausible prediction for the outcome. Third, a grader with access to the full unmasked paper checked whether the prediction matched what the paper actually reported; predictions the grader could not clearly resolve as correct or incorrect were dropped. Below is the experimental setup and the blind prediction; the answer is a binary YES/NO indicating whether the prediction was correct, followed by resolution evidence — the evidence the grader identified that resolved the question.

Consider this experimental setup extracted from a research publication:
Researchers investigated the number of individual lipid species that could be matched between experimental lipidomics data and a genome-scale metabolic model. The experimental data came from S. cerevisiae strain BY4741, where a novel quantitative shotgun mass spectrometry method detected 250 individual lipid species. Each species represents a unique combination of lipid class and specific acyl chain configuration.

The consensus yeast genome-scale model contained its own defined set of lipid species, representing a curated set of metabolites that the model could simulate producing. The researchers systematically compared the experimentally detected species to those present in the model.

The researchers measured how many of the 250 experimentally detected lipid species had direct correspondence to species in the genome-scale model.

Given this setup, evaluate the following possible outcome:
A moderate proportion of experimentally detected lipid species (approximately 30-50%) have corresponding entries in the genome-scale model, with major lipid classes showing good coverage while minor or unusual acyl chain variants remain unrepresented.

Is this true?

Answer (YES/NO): YES